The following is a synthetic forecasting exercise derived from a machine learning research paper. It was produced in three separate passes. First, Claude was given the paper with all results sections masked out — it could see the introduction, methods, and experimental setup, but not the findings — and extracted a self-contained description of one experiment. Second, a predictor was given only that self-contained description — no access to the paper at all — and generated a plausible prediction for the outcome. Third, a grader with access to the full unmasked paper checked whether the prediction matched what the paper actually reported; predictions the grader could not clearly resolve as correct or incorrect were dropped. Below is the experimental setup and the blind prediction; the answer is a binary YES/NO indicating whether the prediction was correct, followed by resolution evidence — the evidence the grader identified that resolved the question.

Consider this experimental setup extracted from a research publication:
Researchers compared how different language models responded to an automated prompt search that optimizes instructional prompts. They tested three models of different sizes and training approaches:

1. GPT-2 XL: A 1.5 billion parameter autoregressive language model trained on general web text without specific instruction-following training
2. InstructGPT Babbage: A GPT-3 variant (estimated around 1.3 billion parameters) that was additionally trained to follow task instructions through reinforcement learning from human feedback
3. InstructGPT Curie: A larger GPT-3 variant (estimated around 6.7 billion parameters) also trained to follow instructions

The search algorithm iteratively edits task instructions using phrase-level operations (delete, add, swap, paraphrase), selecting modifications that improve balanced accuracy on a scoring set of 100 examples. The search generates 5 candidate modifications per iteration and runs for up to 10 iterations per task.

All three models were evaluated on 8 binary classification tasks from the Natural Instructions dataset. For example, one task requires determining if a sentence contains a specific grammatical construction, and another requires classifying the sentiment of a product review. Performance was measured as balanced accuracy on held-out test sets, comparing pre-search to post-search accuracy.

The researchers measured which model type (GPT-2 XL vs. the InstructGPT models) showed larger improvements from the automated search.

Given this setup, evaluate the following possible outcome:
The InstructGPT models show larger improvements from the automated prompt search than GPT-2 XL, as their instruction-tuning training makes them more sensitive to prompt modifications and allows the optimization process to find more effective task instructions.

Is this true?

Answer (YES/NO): NO